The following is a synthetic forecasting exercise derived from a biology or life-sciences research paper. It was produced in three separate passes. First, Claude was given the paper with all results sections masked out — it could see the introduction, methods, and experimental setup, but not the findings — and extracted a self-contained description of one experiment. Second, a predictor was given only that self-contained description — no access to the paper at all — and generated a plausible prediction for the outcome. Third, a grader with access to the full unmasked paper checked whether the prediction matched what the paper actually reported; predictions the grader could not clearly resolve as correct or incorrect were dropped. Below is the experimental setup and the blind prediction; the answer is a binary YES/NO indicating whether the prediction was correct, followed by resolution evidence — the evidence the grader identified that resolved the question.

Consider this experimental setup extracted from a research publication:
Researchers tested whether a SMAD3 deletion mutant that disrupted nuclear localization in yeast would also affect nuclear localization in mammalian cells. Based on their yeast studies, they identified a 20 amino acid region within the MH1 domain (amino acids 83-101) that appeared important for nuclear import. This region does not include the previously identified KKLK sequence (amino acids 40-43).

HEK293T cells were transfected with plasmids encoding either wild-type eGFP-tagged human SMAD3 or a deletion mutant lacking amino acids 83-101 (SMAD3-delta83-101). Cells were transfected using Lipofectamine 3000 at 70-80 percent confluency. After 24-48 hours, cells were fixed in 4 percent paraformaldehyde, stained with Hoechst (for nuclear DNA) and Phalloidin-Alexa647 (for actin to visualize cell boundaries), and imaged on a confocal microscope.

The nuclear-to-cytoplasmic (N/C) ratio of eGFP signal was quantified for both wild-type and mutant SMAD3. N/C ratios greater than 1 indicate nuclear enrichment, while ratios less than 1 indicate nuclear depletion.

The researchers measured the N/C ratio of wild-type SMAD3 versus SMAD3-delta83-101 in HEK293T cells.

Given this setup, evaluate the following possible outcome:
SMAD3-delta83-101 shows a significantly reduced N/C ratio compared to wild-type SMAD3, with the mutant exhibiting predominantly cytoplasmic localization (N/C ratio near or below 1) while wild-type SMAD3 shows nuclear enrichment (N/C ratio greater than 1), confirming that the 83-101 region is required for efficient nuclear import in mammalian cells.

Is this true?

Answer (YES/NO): NO